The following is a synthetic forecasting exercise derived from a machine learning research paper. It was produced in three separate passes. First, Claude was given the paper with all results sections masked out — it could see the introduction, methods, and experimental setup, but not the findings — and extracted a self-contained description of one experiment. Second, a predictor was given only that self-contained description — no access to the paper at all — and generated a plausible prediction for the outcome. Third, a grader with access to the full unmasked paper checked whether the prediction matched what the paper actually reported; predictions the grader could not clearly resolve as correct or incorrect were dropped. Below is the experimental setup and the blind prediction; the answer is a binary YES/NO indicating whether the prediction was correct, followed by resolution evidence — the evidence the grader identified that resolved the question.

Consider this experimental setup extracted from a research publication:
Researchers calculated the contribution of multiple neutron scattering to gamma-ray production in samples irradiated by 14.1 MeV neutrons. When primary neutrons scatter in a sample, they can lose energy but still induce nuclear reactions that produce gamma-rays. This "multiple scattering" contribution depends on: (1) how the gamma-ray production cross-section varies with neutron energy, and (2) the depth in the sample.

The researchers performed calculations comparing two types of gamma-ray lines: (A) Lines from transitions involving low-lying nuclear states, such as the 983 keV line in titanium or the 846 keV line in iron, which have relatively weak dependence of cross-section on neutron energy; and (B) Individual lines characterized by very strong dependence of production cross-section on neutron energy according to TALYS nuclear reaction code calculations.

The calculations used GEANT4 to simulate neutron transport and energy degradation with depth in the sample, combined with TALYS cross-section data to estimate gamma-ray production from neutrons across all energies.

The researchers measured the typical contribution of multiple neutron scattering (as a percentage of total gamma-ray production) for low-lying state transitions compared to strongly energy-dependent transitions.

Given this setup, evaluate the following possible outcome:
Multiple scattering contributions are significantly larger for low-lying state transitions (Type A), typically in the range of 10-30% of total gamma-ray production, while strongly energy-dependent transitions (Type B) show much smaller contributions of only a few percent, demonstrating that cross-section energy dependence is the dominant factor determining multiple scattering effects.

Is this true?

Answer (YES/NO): NO